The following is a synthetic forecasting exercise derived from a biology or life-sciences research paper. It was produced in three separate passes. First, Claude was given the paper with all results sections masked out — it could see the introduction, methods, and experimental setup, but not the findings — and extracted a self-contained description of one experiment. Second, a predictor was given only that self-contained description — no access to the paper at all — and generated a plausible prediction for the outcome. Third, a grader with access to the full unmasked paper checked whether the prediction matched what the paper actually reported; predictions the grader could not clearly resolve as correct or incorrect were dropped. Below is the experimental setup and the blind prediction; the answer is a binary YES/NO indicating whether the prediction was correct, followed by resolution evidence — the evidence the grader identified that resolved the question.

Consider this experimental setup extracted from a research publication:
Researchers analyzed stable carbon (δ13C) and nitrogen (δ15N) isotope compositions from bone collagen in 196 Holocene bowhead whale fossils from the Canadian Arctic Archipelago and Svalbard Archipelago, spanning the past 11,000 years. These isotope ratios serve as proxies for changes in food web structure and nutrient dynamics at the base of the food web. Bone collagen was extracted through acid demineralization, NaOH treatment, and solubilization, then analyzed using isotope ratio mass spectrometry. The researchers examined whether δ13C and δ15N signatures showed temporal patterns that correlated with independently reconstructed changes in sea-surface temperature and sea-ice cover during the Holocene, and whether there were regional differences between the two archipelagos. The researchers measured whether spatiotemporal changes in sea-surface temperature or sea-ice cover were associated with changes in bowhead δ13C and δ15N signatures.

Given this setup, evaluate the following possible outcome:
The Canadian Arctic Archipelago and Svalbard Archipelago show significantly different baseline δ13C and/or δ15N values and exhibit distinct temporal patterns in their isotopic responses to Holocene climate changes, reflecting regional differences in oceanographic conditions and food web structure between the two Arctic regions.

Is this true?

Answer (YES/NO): NO